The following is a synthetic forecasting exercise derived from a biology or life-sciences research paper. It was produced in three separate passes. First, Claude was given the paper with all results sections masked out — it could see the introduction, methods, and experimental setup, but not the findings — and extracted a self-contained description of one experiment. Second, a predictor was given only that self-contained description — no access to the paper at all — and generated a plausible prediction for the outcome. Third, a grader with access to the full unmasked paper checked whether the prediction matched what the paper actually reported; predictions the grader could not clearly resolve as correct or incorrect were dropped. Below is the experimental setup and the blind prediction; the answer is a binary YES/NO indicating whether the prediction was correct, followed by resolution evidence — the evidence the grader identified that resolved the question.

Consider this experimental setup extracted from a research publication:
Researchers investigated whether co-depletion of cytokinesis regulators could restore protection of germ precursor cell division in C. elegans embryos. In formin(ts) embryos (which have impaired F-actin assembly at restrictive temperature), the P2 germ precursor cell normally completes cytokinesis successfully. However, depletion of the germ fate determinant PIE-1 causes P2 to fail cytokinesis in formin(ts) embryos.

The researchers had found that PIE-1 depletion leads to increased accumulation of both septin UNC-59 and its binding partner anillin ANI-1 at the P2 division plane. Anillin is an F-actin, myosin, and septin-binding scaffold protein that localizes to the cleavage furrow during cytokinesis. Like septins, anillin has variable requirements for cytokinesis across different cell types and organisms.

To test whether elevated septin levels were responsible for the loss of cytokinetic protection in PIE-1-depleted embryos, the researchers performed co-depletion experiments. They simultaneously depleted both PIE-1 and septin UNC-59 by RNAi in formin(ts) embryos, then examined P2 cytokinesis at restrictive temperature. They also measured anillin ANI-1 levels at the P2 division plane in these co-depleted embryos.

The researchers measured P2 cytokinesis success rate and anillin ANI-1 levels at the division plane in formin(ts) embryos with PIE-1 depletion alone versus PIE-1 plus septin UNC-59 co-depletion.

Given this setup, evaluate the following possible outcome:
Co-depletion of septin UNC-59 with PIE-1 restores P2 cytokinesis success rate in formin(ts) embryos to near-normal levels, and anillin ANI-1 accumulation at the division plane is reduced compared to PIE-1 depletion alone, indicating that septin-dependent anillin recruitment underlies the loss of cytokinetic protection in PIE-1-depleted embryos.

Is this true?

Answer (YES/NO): YES